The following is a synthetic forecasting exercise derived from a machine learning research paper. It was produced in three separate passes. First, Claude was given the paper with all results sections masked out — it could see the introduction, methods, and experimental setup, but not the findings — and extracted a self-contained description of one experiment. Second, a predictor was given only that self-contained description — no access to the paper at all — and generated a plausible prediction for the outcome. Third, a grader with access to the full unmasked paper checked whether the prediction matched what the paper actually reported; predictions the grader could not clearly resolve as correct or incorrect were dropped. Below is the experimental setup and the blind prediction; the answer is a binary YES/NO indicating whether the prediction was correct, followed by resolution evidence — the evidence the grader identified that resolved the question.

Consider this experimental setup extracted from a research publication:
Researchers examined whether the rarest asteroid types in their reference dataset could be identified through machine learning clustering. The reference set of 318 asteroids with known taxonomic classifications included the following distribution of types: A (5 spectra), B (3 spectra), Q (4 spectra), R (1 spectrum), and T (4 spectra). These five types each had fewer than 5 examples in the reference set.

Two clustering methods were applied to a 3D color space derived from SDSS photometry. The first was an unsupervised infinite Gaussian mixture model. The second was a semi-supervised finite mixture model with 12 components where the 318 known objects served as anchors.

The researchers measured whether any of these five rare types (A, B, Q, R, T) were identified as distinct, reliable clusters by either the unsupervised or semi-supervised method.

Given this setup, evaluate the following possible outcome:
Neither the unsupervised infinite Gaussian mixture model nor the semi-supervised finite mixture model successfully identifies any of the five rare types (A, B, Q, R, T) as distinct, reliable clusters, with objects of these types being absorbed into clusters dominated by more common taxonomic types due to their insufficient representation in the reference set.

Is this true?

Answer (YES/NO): YES